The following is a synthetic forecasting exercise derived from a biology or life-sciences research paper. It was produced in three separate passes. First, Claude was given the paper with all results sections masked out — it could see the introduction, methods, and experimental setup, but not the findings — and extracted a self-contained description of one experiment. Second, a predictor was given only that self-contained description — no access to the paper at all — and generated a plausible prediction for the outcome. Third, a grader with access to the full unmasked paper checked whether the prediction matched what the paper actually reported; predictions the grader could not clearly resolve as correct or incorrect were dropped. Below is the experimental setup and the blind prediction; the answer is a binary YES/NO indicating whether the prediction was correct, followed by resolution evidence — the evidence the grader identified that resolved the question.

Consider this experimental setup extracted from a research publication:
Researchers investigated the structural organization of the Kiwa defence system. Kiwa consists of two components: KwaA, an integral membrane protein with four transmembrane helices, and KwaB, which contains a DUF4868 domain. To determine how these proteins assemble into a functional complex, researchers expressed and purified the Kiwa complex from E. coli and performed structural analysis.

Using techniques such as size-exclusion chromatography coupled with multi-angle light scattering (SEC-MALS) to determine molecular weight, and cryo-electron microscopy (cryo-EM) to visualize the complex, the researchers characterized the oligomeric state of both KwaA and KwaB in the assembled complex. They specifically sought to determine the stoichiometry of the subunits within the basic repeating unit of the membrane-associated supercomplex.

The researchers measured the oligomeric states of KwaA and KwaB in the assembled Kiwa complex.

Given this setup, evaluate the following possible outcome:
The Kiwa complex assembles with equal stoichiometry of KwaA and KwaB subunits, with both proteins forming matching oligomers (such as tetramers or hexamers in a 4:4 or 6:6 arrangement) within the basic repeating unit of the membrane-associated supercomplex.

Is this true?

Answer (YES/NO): NO